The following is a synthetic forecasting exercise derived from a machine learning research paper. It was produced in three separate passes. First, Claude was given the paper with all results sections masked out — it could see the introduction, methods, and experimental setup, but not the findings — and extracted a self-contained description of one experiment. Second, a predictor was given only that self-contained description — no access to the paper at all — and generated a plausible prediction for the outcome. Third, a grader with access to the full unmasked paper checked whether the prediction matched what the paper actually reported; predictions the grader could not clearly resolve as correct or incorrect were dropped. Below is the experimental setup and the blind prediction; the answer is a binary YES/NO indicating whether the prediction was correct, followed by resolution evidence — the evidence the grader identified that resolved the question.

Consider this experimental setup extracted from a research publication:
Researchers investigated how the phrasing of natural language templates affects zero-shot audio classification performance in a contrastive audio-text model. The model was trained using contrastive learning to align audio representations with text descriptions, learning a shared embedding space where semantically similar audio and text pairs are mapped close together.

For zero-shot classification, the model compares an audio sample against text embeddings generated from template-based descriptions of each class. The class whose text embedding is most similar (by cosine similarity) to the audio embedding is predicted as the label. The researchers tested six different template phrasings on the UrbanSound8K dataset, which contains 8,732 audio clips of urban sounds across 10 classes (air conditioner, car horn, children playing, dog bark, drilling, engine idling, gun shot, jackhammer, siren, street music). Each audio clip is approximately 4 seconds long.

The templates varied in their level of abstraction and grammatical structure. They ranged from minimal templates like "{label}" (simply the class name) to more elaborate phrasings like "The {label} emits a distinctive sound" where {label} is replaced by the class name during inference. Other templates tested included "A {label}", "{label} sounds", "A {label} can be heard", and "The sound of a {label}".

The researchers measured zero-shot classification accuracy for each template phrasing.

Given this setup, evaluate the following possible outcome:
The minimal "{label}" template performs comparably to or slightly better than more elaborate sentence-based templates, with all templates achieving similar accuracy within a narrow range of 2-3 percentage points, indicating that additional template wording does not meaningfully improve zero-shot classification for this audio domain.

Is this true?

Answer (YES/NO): NO